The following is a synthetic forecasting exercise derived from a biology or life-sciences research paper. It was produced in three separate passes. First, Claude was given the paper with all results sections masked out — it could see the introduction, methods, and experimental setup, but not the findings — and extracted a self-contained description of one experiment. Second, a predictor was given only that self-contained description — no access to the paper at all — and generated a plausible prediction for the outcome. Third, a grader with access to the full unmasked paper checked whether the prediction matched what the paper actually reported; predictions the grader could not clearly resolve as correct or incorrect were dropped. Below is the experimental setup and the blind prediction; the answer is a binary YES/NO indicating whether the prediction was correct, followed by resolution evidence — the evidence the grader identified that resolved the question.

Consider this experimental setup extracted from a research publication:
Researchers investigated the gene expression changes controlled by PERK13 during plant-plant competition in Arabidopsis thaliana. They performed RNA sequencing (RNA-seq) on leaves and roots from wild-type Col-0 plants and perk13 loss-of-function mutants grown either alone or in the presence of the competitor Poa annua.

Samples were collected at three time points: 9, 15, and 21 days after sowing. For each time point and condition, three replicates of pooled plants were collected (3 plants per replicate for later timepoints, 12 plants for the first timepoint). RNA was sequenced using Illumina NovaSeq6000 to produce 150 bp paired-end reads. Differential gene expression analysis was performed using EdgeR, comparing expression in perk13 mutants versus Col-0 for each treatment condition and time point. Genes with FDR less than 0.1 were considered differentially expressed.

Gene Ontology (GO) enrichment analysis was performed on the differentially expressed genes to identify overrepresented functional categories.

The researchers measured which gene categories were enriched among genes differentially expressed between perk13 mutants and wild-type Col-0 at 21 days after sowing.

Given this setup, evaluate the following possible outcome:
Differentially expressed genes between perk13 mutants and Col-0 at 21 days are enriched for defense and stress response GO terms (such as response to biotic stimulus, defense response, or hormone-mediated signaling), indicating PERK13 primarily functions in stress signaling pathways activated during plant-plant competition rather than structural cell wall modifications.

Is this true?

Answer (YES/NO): YES